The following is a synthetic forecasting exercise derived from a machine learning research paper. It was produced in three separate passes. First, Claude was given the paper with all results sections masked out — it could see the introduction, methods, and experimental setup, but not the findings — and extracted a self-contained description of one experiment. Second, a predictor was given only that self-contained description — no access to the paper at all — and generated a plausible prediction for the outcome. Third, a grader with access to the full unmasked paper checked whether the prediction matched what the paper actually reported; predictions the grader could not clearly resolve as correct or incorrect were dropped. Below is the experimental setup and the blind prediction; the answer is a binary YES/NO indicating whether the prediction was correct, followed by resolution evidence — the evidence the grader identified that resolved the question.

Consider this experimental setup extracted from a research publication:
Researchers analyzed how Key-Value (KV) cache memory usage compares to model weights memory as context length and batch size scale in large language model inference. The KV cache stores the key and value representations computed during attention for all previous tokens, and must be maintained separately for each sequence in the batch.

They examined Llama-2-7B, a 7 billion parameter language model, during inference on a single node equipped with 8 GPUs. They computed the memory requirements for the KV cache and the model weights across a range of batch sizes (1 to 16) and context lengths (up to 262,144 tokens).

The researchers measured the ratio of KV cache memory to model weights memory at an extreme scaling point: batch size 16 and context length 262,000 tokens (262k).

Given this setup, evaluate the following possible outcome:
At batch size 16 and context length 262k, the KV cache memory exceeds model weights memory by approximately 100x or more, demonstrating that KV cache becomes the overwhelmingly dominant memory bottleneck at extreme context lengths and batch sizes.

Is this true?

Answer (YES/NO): YES